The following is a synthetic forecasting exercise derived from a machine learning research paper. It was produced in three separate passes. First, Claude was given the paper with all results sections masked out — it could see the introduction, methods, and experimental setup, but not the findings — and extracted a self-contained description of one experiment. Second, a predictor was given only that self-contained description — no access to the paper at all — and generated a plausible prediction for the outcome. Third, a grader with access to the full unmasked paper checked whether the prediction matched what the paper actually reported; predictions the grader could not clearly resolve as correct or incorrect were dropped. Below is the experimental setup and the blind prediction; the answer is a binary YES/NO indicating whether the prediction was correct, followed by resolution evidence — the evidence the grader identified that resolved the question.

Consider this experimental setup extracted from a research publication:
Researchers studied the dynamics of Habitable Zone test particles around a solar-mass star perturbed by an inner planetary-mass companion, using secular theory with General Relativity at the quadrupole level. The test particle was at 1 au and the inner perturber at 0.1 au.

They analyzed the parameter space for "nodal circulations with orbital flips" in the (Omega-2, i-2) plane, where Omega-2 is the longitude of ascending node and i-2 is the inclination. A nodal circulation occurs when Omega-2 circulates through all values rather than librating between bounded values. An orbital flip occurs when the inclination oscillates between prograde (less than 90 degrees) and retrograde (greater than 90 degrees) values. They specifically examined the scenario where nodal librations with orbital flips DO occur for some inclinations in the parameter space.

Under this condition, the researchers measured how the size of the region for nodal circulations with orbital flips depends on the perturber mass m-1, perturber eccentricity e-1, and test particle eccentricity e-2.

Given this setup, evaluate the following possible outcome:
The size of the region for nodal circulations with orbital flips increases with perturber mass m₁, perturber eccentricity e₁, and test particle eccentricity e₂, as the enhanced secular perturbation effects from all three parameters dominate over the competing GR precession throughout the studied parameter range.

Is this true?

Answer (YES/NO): NO